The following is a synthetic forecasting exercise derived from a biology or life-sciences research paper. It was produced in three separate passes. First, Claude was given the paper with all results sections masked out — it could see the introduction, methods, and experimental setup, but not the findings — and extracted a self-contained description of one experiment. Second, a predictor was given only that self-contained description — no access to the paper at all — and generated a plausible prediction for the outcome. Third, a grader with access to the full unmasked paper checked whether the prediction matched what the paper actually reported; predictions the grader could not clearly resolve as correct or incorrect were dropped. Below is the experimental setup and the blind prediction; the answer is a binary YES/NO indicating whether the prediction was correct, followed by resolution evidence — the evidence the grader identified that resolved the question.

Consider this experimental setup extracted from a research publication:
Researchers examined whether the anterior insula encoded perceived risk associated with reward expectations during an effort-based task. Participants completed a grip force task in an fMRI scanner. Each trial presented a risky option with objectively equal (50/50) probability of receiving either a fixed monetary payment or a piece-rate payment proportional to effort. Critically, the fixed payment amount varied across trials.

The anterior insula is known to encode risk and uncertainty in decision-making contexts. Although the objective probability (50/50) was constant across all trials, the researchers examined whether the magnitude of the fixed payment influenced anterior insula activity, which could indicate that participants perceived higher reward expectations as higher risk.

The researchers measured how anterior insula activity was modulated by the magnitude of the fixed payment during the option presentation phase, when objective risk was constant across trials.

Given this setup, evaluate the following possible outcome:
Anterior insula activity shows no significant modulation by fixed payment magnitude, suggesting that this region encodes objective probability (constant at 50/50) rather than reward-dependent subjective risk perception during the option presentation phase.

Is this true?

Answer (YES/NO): NO